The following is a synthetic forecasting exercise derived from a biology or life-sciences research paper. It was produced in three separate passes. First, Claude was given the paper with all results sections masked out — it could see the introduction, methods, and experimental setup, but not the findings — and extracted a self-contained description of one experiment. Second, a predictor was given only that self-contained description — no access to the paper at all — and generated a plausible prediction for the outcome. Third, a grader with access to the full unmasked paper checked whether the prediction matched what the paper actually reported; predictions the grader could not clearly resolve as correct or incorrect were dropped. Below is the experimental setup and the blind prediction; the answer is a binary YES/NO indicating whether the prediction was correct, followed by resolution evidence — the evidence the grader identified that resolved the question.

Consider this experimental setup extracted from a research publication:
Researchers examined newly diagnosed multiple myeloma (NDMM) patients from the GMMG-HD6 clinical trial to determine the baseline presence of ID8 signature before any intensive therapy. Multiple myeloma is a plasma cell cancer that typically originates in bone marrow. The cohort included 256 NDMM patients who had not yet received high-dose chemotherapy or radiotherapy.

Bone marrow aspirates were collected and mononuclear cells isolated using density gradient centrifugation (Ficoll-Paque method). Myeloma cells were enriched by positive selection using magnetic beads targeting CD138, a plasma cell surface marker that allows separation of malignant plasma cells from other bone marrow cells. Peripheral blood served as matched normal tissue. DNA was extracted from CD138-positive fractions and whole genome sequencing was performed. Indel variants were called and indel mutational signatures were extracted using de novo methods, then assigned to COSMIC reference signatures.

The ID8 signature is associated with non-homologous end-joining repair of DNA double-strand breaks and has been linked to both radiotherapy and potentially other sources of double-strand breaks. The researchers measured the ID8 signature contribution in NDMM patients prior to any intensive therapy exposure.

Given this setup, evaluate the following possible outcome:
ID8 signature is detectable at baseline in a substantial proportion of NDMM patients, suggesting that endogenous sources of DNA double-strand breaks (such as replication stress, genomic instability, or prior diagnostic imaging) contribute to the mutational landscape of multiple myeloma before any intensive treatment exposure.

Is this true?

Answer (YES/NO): NO